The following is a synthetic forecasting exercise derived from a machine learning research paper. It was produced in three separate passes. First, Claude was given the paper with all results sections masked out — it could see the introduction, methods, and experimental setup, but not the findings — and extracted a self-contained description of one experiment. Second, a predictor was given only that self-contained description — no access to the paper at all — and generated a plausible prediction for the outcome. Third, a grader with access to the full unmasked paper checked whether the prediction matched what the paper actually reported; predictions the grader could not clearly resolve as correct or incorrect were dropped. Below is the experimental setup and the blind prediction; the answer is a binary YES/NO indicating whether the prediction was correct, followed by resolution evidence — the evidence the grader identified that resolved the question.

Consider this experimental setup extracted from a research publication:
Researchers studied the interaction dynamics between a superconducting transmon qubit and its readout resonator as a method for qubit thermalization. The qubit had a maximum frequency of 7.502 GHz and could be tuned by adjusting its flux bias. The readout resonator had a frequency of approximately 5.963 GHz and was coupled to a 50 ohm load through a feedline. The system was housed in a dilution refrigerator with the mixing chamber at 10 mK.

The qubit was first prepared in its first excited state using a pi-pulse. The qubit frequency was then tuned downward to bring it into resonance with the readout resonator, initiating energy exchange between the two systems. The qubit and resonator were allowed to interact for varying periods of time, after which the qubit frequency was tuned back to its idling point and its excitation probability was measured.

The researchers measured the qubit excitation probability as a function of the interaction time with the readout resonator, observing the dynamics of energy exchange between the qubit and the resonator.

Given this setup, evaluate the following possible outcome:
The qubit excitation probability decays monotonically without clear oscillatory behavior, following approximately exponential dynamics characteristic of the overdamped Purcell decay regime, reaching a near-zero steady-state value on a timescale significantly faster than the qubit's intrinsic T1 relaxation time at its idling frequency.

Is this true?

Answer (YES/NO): NO